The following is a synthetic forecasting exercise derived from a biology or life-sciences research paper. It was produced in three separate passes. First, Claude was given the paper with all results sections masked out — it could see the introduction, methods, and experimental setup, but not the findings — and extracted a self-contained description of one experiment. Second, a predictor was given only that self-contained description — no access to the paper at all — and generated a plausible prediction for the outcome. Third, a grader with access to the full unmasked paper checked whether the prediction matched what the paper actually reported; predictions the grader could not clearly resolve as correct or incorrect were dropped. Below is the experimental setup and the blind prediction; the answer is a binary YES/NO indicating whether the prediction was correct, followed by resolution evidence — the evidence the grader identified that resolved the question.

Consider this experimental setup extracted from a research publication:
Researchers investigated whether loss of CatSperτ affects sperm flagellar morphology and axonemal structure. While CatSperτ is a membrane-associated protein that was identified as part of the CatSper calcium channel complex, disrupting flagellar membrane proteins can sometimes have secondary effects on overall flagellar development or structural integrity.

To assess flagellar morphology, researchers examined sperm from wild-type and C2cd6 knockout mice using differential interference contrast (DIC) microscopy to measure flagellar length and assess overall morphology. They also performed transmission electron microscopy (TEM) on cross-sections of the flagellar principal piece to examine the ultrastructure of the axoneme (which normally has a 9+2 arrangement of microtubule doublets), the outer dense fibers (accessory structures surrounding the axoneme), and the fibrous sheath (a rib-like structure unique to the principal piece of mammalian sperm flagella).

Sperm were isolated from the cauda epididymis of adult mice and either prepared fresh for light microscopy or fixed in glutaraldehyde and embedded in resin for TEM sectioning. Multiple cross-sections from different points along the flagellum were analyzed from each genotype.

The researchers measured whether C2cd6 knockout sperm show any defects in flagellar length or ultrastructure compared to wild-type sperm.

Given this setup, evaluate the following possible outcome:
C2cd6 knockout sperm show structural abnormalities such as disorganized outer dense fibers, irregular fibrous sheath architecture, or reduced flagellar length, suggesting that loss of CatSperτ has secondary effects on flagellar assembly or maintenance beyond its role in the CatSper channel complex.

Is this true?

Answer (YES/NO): NO